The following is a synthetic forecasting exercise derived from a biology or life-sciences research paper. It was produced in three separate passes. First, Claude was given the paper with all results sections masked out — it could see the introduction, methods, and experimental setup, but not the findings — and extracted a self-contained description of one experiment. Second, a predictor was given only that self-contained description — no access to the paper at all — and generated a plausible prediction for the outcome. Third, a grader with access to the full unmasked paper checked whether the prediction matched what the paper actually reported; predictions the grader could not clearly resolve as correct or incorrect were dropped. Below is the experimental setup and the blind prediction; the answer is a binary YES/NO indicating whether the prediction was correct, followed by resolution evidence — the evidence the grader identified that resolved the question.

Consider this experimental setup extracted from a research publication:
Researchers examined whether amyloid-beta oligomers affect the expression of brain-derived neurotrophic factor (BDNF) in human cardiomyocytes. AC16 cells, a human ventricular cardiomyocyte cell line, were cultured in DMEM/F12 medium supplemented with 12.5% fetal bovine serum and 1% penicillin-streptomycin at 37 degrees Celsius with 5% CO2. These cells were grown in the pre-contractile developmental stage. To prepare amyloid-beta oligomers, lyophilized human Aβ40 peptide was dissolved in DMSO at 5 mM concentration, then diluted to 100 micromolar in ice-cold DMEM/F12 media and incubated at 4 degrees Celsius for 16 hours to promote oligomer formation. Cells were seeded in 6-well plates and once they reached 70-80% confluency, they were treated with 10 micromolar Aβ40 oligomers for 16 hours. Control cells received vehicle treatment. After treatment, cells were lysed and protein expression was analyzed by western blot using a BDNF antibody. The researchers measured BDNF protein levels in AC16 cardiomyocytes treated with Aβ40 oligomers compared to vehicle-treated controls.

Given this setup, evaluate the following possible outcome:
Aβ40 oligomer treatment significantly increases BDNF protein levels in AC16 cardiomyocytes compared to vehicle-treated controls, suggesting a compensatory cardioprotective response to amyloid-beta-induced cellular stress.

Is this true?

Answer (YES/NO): NO